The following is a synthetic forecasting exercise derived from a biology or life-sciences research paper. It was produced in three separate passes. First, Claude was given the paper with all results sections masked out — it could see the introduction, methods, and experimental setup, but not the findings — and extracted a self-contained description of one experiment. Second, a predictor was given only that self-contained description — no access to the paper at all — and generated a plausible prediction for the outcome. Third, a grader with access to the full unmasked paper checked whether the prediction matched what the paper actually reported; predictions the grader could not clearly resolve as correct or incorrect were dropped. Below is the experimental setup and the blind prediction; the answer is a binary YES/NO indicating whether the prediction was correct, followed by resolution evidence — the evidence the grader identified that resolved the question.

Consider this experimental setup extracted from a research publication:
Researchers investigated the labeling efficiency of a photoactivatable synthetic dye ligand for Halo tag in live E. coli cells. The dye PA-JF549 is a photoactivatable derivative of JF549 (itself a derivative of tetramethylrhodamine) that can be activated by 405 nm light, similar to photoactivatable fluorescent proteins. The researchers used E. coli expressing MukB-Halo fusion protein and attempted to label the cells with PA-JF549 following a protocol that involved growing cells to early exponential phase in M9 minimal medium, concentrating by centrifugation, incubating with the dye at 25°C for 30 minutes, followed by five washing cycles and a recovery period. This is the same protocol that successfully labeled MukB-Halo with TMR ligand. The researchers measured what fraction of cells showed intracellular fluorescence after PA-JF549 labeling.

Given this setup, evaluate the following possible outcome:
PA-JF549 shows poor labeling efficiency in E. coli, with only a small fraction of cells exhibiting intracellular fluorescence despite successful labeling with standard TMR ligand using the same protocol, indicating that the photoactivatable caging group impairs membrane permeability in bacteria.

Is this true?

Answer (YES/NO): YES